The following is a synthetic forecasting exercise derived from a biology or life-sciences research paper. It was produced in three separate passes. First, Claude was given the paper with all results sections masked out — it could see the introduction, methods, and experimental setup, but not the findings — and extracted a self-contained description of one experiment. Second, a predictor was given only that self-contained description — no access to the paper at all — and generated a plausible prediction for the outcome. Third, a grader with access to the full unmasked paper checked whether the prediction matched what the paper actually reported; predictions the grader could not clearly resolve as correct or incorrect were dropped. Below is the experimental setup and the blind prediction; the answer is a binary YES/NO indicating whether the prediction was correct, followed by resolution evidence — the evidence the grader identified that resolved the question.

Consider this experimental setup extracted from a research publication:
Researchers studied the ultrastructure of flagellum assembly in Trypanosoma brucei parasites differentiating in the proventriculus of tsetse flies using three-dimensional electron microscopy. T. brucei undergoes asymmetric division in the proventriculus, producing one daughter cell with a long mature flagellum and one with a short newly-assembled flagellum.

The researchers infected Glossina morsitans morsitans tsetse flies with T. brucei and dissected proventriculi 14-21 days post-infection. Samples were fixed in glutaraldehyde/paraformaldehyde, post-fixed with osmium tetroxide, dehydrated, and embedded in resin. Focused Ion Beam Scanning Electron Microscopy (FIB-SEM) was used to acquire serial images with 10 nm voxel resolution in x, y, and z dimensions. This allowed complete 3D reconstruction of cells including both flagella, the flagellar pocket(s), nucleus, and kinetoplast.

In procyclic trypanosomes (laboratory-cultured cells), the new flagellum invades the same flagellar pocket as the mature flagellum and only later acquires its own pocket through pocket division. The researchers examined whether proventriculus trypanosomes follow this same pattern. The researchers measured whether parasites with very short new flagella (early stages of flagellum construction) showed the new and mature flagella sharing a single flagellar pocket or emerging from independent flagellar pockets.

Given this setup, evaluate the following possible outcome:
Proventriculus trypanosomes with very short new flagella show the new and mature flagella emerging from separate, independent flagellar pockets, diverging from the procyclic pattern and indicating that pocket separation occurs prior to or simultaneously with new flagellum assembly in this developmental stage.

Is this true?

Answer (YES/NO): NO